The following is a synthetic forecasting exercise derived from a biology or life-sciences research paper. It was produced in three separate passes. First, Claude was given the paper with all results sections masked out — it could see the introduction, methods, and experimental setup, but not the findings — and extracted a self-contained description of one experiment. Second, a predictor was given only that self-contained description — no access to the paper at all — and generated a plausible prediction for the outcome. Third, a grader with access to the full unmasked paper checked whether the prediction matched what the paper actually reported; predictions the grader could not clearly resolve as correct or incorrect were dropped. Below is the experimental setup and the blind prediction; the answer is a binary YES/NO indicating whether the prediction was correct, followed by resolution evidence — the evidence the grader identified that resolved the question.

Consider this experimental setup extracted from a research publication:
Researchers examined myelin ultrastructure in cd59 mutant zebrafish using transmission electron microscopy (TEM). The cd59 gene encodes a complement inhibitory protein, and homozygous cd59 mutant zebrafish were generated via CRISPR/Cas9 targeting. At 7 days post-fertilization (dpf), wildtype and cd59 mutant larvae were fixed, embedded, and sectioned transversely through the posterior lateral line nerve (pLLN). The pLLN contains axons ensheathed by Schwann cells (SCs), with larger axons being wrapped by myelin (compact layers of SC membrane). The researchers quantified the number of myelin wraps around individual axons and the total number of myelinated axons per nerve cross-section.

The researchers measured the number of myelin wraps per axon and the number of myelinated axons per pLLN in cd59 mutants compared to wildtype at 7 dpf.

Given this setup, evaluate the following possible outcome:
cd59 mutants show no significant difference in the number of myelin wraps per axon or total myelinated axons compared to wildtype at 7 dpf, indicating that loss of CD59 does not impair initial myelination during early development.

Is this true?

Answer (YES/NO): NO